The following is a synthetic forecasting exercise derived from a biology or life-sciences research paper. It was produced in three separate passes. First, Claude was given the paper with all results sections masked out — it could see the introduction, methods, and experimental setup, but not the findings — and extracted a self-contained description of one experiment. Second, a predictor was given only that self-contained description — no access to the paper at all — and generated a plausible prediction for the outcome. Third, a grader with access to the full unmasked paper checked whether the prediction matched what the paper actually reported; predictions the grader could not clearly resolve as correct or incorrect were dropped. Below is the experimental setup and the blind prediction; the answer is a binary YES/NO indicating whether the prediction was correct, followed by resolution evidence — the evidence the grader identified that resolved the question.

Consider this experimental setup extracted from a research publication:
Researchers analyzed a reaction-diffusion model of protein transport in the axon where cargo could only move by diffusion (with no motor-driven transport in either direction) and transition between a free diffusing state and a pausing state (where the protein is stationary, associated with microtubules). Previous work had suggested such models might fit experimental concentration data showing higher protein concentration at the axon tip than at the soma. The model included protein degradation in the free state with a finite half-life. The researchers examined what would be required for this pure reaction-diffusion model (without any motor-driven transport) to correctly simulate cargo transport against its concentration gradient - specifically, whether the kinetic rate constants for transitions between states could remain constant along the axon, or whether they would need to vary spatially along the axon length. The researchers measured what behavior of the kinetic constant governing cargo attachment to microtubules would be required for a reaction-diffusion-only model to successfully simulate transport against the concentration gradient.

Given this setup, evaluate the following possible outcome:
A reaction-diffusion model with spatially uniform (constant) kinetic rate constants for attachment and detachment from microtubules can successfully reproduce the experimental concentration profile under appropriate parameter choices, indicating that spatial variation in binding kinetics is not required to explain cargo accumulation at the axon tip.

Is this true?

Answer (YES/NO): NO